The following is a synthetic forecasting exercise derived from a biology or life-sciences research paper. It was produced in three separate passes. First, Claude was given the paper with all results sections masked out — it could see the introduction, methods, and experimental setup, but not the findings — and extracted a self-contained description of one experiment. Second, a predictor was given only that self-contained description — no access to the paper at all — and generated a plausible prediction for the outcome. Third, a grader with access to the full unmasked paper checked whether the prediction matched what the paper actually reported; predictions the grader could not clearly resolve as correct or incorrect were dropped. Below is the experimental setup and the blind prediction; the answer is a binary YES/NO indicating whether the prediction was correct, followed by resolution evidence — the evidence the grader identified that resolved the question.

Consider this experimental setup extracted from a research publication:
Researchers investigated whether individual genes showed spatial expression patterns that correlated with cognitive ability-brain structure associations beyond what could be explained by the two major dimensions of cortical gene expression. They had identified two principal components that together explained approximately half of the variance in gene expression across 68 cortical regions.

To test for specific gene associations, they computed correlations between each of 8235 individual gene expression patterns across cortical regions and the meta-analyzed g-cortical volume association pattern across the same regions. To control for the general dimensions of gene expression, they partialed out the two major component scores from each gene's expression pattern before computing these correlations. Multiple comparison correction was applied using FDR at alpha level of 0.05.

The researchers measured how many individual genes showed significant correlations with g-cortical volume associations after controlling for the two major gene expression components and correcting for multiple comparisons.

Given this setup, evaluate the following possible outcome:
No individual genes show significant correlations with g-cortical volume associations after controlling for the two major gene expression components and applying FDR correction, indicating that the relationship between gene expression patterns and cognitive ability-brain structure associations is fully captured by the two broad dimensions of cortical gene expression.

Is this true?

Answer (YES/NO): NO